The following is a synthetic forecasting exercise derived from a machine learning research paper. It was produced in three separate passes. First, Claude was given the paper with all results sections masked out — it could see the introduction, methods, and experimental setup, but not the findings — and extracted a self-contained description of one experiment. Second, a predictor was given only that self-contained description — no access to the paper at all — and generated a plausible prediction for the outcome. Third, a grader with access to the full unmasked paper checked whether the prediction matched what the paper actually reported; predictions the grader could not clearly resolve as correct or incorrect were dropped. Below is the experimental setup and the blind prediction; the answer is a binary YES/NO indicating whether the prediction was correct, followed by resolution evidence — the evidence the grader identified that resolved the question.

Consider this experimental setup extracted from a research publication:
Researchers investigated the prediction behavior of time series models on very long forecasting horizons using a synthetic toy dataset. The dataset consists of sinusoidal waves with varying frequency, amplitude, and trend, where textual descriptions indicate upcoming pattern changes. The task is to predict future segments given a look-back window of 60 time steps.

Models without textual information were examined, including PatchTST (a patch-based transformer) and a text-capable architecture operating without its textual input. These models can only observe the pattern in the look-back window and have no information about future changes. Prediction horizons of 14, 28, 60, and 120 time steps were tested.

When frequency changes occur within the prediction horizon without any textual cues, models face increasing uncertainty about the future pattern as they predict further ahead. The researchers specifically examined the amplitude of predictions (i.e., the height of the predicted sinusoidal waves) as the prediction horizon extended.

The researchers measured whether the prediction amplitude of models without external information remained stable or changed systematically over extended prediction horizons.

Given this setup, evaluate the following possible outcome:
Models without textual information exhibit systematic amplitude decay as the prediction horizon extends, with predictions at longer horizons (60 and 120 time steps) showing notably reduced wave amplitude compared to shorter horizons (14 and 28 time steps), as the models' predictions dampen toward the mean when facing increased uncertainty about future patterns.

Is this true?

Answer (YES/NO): YES